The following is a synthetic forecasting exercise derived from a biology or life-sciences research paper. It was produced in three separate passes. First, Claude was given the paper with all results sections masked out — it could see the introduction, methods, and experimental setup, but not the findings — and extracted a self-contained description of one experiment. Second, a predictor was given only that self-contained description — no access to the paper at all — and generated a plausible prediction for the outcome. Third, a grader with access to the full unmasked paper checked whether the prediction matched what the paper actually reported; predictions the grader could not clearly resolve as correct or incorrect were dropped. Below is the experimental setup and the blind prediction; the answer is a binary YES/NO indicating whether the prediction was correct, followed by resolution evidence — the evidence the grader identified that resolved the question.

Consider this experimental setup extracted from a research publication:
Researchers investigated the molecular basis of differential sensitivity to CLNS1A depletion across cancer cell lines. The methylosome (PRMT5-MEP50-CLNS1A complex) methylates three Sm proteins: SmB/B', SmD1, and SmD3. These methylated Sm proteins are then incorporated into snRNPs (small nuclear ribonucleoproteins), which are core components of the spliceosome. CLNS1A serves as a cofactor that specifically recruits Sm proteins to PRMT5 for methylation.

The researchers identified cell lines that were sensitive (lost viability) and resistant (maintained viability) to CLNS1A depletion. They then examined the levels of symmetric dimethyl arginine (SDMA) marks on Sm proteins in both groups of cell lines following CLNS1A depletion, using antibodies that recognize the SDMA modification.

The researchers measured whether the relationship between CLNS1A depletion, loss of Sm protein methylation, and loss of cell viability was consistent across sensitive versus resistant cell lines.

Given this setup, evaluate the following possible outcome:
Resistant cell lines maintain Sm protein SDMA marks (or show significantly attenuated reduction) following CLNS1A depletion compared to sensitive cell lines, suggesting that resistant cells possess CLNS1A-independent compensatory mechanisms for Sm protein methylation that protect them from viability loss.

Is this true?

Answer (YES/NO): YES